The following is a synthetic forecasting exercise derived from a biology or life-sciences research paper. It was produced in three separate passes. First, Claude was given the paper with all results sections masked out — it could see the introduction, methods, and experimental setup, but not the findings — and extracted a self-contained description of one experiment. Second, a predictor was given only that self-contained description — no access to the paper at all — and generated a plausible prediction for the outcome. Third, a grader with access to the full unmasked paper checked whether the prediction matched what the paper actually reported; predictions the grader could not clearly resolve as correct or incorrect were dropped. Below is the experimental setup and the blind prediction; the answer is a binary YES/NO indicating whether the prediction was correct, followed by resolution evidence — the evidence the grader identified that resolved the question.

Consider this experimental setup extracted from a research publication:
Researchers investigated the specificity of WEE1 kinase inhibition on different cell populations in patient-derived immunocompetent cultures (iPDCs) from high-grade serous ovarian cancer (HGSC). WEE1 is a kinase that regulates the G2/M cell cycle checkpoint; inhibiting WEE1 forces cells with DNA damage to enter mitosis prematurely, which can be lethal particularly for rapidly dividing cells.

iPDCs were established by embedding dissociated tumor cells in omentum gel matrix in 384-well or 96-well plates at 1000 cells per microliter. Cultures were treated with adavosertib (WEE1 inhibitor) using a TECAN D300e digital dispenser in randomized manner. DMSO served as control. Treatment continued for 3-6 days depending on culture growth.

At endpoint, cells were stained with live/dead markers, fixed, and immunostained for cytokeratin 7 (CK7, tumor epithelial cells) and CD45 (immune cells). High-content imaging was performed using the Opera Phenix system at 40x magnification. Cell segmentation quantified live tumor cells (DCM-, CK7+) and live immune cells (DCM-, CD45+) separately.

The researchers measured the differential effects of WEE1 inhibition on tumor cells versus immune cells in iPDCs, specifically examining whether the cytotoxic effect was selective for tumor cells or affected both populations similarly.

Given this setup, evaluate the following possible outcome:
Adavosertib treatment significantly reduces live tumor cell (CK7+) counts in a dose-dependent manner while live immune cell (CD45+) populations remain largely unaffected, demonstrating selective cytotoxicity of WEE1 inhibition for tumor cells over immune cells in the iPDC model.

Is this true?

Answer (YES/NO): NO